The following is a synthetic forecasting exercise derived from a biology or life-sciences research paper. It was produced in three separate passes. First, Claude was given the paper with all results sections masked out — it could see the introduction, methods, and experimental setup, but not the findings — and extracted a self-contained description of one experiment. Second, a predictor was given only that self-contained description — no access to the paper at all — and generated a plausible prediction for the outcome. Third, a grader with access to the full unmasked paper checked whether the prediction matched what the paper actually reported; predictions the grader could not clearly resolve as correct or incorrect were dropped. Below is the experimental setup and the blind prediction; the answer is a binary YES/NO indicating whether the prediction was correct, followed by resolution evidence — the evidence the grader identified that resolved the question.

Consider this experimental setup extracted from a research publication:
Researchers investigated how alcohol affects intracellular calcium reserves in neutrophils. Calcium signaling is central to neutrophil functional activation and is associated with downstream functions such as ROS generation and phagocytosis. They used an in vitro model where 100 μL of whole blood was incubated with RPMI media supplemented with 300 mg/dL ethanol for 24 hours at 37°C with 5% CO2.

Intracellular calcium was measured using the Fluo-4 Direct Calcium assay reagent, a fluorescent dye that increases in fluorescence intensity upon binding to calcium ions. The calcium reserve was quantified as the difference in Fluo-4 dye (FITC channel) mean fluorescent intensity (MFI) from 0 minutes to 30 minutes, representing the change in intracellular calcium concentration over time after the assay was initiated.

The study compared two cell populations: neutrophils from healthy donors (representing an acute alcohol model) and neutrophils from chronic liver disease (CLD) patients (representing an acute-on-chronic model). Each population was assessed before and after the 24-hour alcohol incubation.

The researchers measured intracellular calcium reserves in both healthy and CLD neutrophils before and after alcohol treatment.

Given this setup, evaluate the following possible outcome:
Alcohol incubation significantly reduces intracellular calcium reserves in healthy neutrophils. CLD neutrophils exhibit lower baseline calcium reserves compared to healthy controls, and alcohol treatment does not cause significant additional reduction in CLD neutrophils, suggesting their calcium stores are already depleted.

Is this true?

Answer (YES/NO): NO